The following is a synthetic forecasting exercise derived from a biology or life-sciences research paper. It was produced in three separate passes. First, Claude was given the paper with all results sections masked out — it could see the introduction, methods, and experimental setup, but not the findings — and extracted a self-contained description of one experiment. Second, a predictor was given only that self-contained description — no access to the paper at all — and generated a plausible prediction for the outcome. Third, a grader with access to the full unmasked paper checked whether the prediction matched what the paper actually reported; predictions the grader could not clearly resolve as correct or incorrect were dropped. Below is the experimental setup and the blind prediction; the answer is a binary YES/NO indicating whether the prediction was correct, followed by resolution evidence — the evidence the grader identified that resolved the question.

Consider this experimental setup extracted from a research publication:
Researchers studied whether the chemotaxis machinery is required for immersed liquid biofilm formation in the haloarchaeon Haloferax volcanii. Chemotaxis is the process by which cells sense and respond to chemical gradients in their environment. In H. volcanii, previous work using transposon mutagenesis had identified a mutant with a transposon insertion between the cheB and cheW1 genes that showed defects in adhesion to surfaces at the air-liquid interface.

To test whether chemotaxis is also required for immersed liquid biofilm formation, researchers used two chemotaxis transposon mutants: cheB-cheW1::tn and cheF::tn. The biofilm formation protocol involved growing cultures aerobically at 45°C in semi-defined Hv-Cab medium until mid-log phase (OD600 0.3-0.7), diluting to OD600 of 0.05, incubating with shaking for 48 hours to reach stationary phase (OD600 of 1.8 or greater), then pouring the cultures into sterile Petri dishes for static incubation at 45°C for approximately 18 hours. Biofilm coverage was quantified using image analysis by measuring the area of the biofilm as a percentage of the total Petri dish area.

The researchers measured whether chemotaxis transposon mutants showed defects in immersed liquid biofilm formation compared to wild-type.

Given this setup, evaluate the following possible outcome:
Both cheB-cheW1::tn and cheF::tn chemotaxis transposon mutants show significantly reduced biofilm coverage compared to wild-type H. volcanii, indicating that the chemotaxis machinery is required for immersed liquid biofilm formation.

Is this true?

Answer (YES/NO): NO